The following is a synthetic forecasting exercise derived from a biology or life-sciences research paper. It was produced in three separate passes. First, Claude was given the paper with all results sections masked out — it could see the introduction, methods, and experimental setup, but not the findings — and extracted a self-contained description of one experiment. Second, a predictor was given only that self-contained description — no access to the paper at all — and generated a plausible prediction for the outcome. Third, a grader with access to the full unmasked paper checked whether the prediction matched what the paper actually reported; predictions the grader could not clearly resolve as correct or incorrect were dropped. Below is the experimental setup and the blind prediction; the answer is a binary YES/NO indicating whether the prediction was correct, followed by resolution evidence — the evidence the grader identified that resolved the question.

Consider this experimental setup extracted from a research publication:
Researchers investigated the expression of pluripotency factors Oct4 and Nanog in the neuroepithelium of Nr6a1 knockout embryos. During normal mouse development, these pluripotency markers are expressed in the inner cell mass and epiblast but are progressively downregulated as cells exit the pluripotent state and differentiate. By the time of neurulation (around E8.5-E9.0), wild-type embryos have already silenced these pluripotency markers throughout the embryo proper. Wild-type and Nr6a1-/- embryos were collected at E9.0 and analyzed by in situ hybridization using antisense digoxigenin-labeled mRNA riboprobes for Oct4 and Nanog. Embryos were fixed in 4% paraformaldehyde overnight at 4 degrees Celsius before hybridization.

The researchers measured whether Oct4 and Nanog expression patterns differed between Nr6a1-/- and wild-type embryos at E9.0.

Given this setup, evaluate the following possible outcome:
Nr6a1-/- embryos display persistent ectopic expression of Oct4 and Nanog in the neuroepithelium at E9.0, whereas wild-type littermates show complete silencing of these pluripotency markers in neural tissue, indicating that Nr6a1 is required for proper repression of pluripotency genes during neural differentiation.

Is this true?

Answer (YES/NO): YES